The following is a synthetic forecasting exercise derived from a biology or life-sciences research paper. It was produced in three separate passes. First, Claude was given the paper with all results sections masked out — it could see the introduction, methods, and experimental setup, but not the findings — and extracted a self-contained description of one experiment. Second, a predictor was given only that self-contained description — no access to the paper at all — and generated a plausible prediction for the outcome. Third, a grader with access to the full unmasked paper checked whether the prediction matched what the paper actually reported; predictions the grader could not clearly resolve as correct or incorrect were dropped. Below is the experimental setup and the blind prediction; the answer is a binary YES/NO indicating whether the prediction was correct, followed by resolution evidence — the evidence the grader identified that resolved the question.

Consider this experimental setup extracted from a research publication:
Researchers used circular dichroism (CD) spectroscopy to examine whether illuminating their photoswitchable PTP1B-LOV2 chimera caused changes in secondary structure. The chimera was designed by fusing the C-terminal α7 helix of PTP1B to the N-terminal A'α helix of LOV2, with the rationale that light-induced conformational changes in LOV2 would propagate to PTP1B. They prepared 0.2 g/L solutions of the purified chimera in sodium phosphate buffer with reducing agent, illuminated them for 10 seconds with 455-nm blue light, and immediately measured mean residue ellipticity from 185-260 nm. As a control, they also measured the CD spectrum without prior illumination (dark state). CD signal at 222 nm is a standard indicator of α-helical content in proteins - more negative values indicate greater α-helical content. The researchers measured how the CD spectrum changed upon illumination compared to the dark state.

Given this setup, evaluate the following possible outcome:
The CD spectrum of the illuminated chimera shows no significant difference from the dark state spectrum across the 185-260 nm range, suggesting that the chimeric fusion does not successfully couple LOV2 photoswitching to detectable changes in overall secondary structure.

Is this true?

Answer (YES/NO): NO